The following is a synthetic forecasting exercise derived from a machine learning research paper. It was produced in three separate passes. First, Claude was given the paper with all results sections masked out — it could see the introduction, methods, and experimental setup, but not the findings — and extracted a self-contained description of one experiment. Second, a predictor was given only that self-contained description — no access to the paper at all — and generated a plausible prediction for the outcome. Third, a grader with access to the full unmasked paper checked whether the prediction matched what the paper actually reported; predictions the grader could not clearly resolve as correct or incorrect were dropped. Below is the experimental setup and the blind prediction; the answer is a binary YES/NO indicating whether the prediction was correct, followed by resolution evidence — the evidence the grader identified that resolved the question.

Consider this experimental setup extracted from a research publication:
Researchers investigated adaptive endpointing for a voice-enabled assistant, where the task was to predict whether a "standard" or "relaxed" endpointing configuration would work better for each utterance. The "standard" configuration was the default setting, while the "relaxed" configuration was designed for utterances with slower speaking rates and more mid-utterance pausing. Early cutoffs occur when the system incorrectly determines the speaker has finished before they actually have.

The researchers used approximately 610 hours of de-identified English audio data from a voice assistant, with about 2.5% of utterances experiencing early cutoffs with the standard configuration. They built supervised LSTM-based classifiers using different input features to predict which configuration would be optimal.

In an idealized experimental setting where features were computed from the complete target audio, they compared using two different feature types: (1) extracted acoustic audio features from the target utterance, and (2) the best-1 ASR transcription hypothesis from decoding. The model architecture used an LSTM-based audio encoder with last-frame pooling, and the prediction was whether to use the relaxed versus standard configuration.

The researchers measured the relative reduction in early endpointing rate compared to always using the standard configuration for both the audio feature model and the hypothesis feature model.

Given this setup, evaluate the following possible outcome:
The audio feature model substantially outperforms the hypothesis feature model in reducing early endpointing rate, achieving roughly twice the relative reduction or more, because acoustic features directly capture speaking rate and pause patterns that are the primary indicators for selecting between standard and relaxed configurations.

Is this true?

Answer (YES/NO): NO